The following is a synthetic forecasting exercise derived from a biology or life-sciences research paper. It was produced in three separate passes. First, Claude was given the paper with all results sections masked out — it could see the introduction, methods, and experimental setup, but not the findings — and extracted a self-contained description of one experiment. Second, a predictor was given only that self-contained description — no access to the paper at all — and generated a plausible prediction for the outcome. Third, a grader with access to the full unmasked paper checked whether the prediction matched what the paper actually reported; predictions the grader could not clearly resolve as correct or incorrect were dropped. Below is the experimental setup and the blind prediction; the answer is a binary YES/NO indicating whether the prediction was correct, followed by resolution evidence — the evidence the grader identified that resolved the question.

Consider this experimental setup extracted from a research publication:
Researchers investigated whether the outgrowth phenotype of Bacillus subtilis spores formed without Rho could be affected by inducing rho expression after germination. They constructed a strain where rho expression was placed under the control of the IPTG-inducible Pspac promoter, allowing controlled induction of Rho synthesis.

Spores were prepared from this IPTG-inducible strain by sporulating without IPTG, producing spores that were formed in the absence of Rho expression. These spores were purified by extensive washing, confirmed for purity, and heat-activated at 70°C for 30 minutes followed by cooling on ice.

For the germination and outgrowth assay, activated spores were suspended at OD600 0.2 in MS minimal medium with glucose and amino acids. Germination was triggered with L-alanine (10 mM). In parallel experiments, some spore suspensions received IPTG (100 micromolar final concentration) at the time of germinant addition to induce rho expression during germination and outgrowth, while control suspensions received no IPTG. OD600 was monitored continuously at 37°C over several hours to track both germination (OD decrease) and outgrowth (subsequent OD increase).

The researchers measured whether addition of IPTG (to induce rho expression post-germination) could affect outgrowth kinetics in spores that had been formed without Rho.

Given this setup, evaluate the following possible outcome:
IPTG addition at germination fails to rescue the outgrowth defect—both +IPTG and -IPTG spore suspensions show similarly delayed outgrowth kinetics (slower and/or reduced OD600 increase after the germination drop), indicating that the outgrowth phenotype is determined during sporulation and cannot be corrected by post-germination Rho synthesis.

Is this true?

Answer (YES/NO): YES